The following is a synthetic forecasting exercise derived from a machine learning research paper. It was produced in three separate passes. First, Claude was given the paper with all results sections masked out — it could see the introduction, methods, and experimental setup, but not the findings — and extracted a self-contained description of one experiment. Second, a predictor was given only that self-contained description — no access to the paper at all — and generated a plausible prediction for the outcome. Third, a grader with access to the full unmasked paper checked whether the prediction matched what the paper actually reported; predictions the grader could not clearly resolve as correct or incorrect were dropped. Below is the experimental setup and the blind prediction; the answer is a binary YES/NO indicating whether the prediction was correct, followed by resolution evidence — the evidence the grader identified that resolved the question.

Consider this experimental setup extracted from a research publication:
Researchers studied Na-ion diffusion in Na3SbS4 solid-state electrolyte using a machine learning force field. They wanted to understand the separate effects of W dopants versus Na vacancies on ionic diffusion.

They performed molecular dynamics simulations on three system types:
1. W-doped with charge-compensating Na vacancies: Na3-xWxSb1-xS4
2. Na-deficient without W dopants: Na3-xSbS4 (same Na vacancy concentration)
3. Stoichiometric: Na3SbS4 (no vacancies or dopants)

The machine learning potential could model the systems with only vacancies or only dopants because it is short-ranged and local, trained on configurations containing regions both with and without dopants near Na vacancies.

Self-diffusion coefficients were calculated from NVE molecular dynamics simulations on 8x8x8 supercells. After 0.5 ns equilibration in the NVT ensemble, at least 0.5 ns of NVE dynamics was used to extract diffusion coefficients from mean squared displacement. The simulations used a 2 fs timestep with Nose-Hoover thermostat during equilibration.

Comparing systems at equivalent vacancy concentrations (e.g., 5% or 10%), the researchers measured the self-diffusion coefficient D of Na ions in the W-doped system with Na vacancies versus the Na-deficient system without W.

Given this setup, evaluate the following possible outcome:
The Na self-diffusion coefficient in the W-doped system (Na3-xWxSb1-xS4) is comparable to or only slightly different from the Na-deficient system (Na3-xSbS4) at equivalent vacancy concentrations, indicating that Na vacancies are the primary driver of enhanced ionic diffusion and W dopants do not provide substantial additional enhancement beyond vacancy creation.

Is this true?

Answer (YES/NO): YES